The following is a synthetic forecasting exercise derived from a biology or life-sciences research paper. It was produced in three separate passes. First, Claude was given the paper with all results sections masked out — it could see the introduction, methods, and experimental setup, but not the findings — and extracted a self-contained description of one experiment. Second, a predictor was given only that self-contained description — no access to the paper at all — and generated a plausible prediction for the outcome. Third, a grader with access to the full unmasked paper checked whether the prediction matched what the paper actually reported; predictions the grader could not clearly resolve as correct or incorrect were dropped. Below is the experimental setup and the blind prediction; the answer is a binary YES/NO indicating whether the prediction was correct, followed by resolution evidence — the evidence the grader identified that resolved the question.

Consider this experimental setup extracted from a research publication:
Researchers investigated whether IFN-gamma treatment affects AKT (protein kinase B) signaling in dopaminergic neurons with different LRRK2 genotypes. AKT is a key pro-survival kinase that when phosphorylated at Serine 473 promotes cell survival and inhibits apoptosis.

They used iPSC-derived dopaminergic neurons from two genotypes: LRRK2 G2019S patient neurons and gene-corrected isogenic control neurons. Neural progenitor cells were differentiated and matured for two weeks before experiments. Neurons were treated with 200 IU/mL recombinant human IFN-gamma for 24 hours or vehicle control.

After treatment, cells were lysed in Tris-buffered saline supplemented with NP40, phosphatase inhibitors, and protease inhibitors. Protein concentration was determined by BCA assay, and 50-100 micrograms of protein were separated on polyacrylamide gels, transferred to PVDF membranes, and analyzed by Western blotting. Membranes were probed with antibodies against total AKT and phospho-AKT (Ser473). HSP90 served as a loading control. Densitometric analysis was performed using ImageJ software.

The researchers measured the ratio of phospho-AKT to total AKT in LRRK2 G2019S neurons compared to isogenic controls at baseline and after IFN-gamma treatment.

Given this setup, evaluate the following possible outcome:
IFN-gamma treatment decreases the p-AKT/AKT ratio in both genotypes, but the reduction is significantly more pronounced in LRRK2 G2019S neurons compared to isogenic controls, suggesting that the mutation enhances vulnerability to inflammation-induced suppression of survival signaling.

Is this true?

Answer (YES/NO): YES